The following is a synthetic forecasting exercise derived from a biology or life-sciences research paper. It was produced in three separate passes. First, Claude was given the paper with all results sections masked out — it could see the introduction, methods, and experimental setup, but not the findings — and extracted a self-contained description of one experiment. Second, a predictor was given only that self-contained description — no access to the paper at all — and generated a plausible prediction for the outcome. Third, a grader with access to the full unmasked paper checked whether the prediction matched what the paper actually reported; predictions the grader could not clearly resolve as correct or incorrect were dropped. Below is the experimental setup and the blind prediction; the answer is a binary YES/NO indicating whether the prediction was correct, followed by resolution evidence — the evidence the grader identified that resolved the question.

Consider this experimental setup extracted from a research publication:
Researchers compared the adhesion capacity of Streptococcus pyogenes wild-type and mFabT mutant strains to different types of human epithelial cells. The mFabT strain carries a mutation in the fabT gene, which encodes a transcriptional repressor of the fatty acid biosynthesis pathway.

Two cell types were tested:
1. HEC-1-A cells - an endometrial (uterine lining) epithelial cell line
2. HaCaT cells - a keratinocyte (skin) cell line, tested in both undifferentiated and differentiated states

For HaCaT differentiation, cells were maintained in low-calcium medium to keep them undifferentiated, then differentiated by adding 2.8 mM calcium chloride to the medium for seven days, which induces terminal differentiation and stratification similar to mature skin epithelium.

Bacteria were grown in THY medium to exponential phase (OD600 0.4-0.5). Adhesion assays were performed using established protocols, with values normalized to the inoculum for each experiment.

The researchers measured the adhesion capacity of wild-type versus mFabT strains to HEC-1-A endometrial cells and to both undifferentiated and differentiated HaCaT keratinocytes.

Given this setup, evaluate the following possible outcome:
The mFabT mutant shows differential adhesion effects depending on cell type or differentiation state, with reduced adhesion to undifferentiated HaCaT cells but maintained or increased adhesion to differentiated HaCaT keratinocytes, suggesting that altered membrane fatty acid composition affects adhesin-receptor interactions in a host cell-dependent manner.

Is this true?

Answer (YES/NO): YES